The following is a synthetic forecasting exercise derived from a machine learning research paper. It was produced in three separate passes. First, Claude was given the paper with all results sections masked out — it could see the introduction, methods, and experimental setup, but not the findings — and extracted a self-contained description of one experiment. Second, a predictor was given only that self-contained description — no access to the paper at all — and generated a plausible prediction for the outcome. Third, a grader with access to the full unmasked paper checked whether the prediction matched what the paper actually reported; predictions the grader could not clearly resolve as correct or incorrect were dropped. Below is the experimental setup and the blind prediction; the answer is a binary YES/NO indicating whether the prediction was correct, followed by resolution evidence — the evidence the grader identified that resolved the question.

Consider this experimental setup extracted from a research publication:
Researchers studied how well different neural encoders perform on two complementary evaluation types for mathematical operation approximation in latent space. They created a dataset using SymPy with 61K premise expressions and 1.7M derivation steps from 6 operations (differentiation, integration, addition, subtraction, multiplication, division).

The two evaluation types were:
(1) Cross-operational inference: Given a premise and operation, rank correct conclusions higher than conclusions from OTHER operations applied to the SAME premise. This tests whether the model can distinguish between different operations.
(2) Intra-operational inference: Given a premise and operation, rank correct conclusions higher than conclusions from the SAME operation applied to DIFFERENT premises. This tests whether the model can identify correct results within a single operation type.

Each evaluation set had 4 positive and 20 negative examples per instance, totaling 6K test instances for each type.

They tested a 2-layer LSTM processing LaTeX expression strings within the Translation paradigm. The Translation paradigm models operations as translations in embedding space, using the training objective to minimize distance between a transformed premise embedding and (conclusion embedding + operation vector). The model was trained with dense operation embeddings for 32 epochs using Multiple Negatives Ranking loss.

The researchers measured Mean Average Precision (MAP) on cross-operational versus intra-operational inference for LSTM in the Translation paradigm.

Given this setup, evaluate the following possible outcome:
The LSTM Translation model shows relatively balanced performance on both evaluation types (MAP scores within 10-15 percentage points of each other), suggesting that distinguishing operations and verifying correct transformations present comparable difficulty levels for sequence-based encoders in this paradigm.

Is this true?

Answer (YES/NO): YES